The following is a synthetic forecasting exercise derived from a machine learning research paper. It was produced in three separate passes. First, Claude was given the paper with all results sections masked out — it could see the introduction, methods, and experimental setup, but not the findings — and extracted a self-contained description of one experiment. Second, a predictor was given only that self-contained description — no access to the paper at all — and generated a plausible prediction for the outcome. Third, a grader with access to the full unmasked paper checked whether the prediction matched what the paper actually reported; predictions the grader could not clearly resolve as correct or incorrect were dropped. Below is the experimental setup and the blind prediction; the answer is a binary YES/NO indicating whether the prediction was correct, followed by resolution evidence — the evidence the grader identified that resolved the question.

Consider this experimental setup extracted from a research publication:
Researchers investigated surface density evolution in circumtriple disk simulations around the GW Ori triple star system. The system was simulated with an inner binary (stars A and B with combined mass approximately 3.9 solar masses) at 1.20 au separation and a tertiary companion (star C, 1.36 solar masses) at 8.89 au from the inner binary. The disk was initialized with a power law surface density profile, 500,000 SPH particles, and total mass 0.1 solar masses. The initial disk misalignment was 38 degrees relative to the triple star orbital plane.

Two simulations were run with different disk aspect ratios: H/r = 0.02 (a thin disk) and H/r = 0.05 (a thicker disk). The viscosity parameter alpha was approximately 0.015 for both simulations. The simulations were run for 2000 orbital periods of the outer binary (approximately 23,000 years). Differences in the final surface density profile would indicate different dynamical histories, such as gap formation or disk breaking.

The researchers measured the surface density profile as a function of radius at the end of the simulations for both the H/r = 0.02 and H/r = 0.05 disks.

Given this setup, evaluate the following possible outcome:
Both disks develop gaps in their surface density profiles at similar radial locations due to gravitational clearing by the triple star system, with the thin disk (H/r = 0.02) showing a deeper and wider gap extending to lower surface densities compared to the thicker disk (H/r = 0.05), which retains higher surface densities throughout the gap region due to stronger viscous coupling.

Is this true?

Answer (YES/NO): NO